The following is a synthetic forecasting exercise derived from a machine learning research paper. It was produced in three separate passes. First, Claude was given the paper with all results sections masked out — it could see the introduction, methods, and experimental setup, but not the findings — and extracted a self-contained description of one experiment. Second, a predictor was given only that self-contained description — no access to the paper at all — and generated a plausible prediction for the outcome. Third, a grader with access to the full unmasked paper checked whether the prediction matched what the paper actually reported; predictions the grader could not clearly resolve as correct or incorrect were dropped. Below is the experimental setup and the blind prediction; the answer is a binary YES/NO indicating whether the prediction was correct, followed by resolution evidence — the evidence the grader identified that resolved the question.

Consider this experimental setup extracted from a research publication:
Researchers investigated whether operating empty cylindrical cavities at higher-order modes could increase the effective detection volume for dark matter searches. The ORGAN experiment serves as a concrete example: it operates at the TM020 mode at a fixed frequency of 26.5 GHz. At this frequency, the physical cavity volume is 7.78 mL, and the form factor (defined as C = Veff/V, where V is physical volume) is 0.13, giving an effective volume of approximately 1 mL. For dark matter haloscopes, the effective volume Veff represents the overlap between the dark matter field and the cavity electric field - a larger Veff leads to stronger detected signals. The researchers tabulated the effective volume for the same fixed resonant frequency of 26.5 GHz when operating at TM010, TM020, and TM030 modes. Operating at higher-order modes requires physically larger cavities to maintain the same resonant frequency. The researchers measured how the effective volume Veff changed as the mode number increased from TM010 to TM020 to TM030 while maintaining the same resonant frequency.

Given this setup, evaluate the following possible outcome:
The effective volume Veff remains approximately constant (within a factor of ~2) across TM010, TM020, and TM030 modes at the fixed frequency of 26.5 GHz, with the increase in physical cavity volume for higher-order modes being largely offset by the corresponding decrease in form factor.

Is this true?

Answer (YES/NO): YES